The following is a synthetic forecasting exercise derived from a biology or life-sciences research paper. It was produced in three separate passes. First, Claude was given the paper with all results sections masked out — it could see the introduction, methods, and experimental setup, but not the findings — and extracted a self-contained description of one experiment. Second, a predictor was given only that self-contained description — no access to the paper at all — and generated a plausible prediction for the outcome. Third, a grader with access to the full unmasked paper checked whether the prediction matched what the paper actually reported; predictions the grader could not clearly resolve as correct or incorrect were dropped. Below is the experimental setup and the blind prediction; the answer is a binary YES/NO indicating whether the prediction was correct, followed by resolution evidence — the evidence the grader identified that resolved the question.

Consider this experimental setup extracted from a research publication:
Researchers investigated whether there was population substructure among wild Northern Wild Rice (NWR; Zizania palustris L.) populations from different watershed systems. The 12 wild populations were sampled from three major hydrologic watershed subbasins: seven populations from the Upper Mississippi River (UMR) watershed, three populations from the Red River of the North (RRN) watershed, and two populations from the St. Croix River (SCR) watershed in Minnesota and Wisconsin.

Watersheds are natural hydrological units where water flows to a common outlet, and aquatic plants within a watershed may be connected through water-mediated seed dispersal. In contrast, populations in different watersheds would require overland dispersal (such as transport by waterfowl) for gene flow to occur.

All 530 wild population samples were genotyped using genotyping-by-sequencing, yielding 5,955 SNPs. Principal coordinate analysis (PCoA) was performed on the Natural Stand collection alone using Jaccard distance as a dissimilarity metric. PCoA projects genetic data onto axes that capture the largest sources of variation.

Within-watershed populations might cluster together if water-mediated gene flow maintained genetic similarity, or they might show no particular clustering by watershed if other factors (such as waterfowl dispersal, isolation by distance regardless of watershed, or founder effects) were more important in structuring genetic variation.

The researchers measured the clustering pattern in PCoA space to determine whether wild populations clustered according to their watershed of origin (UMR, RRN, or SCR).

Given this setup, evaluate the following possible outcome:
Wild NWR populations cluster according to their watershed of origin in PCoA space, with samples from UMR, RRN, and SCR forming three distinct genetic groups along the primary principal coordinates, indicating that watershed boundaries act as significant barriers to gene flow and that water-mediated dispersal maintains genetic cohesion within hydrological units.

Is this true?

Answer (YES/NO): NO